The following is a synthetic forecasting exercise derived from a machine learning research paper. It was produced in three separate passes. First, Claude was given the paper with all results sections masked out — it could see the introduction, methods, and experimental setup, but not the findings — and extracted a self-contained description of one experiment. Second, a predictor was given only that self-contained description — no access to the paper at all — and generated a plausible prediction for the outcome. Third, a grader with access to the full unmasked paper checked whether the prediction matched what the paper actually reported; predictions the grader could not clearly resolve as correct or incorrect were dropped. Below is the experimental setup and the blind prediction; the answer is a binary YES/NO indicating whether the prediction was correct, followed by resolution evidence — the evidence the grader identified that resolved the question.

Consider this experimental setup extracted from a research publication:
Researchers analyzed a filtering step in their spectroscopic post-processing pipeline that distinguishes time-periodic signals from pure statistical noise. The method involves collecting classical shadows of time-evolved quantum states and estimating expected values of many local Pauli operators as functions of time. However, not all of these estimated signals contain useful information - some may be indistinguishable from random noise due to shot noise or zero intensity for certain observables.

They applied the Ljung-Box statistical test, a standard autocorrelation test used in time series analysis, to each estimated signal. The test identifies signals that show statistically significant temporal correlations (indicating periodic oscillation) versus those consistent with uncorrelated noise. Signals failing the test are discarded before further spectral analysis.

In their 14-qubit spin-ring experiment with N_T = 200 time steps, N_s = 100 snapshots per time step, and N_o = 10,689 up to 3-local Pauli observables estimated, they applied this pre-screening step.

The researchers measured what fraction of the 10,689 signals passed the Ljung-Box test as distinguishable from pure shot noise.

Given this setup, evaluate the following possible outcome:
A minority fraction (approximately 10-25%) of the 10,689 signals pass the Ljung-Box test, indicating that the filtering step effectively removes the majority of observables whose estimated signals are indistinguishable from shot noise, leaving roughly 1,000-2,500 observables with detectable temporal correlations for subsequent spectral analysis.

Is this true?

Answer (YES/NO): YES